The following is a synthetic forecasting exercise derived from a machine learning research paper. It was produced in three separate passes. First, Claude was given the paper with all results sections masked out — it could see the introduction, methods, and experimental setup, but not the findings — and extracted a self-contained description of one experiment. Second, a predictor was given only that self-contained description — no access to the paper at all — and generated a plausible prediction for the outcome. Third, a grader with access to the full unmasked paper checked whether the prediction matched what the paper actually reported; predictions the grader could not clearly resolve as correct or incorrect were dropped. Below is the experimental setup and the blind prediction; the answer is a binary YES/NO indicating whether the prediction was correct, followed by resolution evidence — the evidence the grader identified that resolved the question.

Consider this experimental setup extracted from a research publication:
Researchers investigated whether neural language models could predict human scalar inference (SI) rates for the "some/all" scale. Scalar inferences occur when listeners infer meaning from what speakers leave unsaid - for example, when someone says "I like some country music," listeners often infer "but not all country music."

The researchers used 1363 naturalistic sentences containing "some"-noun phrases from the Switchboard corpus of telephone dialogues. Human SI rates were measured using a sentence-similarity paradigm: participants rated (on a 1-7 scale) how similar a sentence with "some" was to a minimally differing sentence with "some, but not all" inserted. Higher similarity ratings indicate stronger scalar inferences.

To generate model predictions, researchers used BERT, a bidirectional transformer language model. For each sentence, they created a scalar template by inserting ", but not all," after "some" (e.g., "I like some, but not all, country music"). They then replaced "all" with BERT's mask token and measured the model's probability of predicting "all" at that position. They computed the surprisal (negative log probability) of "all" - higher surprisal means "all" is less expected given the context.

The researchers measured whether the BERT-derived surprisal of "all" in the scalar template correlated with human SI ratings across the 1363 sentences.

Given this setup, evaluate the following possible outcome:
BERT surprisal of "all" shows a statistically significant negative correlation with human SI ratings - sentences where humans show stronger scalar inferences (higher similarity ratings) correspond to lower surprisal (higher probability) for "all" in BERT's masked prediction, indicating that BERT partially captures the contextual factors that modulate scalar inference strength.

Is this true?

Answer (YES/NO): YES